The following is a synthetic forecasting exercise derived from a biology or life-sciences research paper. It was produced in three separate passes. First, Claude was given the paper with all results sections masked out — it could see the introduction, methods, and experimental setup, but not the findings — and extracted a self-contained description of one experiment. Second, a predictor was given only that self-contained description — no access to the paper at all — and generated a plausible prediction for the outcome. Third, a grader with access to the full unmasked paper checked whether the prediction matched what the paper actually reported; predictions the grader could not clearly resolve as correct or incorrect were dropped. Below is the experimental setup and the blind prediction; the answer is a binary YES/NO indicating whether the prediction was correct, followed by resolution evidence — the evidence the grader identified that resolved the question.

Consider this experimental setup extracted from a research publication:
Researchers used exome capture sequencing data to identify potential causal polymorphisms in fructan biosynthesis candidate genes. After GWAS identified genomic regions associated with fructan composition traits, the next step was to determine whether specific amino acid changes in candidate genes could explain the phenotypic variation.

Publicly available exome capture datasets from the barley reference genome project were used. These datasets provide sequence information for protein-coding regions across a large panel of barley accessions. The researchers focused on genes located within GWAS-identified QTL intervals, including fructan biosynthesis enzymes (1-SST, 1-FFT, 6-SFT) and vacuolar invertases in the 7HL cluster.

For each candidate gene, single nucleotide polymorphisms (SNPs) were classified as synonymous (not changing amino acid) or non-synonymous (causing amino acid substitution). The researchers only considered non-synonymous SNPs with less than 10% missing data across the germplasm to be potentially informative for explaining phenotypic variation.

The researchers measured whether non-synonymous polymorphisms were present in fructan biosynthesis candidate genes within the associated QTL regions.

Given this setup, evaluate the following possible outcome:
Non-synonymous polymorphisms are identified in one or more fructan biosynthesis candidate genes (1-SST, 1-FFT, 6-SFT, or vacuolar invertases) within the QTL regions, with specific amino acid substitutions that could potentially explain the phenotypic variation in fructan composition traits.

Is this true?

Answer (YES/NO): YES